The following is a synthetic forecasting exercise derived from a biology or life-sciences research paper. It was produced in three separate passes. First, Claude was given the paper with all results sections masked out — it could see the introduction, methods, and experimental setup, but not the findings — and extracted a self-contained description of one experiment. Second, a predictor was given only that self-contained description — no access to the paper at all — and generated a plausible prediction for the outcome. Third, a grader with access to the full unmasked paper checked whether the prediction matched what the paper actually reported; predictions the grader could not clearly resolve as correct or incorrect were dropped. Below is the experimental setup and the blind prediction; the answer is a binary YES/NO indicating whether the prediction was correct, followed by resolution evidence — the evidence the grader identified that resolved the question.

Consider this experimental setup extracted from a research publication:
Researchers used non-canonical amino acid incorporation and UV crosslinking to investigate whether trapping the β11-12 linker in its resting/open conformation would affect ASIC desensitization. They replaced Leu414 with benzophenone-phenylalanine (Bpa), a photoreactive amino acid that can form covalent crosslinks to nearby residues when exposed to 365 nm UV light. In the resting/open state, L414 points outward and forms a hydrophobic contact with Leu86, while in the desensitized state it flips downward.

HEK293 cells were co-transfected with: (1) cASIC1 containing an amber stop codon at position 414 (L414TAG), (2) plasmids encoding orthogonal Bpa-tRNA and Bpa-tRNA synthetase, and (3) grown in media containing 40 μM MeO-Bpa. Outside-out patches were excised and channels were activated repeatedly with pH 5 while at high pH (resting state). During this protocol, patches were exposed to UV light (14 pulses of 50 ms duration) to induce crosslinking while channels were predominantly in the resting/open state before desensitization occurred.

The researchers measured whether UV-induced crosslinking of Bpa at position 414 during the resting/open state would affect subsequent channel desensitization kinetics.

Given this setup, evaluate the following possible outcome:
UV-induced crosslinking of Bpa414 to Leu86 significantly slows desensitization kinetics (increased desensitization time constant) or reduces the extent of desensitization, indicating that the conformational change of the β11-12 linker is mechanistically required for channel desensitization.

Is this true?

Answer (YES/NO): YES